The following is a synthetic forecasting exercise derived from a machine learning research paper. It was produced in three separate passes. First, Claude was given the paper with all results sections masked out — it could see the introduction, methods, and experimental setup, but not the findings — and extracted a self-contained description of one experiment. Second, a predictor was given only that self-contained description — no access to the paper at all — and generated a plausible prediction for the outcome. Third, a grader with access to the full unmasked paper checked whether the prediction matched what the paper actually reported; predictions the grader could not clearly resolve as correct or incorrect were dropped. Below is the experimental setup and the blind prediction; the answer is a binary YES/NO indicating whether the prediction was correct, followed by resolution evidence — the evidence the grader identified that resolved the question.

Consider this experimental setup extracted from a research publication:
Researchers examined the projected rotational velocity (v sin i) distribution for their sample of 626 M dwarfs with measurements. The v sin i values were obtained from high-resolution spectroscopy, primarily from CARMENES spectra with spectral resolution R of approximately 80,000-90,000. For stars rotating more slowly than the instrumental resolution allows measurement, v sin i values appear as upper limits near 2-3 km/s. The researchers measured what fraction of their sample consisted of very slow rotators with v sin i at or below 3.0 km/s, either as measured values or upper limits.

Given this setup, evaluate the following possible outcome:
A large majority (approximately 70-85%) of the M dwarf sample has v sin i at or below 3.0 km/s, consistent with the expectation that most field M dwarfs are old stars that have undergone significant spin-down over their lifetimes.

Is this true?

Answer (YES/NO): NO